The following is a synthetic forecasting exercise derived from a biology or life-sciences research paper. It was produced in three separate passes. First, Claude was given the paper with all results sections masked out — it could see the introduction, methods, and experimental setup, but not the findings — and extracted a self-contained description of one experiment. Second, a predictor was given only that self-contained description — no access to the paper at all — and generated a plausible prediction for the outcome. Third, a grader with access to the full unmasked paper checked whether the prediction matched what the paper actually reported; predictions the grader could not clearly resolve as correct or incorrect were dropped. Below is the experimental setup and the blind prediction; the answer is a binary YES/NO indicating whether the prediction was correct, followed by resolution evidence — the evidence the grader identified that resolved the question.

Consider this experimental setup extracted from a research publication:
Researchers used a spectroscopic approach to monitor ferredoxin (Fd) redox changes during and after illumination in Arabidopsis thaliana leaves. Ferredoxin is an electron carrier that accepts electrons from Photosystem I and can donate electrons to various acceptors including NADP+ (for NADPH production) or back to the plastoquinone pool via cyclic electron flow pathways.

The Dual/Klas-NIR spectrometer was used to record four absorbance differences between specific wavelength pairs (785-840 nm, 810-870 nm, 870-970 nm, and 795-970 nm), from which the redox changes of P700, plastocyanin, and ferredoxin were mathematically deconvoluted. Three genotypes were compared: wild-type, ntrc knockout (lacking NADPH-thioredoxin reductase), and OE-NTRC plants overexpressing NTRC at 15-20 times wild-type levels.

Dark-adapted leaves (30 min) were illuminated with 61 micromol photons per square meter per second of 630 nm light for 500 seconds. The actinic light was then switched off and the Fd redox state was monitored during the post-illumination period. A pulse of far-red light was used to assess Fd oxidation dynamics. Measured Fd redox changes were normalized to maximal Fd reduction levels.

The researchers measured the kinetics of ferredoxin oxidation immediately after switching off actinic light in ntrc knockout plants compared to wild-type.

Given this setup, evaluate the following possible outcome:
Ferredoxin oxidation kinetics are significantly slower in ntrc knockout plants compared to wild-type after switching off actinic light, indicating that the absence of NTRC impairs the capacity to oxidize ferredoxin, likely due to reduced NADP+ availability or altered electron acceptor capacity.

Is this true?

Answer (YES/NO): NO